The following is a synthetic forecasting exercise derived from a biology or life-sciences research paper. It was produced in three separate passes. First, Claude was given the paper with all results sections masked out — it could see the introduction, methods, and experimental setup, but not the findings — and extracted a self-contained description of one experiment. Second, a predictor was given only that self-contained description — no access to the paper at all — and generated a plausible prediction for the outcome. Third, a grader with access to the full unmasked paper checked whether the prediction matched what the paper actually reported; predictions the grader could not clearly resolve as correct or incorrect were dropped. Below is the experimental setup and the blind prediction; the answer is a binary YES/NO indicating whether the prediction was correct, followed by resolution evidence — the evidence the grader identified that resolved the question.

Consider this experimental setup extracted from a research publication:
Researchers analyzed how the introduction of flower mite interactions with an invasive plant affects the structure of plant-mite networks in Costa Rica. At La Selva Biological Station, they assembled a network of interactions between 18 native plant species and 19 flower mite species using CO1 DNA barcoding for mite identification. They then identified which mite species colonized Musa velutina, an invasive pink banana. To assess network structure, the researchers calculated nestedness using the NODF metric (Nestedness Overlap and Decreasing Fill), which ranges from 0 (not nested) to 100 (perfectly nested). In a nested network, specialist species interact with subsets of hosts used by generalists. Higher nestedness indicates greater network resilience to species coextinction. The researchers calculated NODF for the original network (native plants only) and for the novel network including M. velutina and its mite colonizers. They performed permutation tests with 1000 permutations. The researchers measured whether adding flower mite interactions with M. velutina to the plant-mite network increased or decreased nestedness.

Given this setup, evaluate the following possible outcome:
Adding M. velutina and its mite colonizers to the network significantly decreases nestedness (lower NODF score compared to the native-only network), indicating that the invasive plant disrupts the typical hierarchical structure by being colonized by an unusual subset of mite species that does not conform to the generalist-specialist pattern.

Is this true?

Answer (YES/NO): NO